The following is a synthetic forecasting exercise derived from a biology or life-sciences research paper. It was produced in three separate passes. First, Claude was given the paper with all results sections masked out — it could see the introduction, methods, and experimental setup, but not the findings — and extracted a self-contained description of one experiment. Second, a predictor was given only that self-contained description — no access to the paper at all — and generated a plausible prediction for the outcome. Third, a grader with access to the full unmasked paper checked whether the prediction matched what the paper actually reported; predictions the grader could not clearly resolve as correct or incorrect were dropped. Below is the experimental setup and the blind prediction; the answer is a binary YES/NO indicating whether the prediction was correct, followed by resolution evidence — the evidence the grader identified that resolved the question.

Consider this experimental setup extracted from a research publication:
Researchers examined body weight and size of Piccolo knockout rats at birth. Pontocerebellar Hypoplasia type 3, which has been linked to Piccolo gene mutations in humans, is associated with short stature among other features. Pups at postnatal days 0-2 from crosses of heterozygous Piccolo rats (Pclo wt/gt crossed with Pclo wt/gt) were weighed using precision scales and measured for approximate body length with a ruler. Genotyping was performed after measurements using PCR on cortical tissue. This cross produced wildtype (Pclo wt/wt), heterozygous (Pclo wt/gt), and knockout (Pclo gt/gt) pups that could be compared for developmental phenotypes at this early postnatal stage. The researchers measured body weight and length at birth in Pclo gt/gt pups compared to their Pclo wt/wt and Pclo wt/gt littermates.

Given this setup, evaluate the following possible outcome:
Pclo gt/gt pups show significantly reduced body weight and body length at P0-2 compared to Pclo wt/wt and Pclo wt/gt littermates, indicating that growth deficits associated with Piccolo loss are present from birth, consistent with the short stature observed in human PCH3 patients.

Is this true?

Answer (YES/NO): NO